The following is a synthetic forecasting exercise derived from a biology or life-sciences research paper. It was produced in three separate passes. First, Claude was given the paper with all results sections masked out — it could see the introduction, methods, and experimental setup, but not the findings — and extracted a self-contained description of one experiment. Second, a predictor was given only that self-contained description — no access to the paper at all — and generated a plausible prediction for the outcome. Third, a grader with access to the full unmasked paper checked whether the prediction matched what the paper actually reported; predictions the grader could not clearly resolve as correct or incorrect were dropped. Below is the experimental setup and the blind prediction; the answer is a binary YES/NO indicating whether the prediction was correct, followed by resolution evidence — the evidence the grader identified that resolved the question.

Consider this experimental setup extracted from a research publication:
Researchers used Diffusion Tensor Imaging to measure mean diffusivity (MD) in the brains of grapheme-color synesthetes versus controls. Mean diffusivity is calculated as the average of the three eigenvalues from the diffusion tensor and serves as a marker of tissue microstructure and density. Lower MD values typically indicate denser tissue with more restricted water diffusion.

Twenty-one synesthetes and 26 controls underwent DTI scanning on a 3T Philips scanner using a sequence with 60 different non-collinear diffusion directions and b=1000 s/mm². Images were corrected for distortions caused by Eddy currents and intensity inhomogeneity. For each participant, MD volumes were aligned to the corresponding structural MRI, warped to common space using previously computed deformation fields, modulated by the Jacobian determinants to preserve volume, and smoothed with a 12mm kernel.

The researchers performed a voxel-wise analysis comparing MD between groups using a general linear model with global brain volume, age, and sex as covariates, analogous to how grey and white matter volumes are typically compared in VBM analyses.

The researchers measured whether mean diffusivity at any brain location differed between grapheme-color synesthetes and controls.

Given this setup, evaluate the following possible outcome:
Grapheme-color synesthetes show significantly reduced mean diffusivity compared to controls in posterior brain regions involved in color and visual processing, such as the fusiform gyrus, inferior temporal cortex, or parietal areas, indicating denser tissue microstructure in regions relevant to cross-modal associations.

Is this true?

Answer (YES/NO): NO